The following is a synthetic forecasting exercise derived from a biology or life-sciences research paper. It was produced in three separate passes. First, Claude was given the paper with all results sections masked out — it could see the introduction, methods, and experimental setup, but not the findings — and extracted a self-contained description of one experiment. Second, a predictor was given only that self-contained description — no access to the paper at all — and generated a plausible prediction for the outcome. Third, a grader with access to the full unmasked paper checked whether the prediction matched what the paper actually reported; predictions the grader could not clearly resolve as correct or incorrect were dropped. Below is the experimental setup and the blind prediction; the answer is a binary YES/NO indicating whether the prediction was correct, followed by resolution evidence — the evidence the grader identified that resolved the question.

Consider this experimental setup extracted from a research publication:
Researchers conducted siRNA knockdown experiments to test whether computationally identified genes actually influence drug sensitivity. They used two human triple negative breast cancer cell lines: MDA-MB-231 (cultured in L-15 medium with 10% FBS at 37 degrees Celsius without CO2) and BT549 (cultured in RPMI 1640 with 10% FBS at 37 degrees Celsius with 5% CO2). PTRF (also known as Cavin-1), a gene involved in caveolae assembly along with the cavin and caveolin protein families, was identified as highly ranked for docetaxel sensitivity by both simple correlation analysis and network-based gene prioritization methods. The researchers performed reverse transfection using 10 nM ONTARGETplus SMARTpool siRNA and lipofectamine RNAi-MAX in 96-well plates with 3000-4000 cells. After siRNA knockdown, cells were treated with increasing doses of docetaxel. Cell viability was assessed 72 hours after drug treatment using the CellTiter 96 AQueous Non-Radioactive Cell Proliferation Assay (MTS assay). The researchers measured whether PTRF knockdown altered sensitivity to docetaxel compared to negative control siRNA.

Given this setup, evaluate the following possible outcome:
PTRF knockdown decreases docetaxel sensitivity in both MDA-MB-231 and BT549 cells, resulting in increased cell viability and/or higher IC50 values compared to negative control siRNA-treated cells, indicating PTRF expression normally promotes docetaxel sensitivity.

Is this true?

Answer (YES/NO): NO